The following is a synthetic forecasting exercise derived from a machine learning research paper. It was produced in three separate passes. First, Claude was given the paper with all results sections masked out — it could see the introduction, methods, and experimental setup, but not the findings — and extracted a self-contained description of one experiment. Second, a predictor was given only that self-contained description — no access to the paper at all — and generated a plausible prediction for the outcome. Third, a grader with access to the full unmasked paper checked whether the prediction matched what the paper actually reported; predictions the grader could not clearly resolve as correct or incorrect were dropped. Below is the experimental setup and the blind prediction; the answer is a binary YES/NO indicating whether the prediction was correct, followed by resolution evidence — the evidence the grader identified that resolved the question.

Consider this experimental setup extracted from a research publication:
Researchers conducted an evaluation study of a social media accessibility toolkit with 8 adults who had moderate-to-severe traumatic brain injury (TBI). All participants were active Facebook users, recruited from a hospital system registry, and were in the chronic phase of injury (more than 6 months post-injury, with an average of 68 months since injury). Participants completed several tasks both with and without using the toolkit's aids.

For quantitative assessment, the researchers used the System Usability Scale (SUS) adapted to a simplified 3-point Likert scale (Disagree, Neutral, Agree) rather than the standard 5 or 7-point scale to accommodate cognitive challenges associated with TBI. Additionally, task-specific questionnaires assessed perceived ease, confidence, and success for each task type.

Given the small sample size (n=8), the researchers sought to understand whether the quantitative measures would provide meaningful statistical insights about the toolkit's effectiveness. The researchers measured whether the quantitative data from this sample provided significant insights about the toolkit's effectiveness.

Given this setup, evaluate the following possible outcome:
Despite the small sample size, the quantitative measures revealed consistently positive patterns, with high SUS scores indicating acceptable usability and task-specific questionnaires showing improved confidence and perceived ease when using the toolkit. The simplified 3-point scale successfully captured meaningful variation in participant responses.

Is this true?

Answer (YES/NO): NO